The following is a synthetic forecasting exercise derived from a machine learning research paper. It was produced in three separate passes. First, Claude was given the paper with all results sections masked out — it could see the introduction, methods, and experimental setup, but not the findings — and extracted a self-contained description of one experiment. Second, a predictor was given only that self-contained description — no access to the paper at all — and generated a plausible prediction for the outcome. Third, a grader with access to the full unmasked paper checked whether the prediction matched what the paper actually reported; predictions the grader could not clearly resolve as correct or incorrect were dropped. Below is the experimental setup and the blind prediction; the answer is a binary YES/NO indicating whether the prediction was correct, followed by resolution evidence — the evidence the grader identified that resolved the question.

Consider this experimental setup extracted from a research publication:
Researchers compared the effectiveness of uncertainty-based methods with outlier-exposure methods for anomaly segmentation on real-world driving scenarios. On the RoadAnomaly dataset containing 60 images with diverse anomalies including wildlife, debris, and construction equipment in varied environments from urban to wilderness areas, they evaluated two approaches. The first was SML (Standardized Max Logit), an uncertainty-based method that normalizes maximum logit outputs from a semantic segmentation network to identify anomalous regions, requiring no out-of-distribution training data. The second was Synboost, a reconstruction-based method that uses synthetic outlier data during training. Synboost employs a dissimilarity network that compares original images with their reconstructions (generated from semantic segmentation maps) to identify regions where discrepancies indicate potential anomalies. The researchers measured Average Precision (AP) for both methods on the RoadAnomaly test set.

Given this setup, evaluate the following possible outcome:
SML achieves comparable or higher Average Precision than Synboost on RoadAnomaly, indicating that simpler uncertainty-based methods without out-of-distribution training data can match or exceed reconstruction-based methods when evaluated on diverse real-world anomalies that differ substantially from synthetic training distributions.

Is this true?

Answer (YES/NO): NO